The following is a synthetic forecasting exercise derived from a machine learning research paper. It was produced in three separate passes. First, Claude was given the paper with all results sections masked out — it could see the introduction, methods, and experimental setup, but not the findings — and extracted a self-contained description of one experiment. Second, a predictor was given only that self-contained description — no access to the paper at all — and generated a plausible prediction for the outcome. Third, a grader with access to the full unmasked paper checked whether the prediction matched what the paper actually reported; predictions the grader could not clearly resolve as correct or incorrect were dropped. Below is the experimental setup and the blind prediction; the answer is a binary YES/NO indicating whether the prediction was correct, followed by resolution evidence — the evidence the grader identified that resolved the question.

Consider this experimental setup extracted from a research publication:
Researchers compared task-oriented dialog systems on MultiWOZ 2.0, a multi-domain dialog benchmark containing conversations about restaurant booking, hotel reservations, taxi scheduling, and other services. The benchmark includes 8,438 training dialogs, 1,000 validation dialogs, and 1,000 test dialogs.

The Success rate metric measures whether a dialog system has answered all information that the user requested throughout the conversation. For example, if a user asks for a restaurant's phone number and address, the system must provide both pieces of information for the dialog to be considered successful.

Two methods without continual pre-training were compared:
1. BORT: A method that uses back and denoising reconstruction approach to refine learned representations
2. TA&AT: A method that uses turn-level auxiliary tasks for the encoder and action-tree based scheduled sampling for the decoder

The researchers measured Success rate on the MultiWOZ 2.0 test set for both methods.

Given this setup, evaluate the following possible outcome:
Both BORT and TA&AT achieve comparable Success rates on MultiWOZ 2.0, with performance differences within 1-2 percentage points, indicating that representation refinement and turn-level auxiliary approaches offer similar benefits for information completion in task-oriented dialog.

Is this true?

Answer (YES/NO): NO